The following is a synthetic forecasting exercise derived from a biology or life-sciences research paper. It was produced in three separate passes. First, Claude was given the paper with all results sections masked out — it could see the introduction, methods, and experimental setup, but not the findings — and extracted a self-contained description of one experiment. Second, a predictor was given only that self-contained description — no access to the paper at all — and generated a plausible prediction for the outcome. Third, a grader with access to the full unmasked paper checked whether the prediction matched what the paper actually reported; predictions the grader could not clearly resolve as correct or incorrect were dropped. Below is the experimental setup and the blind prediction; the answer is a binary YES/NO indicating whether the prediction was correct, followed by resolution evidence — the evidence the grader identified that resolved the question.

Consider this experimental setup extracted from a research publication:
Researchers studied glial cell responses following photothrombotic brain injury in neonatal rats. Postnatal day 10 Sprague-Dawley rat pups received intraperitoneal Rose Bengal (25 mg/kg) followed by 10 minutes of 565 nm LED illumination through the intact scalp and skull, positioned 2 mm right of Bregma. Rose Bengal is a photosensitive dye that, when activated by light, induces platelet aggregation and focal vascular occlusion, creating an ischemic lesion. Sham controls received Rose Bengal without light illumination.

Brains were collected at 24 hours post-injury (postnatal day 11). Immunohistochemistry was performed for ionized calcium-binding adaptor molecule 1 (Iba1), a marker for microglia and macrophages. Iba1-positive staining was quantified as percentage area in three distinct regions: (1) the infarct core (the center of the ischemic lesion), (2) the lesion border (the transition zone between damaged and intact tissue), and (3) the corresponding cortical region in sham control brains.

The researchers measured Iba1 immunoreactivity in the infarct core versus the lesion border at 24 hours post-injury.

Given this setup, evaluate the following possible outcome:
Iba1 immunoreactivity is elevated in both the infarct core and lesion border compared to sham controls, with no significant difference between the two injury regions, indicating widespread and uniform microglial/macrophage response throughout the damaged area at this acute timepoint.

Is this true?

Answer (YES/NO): NO